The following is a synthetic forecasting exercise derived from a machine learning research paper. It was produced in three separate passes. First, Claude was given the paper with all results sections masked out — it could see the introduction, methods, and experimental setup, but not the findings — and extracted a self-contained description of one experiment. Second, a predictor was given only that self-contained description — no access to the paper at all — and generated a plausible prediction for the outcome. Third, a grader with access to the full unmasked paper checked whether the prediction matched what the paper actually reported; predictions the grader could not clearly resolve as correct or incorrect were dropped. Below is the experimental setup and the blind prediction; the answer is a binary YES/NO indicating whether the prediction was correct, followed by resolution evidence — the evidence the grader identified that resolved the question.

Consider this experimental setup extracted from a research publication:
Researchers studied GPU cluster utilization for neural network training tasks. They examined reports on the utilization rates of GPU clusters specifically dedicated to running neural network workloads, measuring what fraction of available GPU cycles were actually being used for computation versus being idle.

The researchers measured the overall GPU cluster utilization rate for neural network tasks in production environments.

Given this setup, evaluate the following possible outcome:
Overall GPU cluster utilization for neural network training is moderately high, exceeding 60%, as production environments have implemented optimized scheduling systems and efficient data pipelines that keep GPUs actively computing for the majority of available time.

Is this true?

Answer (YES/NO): NO